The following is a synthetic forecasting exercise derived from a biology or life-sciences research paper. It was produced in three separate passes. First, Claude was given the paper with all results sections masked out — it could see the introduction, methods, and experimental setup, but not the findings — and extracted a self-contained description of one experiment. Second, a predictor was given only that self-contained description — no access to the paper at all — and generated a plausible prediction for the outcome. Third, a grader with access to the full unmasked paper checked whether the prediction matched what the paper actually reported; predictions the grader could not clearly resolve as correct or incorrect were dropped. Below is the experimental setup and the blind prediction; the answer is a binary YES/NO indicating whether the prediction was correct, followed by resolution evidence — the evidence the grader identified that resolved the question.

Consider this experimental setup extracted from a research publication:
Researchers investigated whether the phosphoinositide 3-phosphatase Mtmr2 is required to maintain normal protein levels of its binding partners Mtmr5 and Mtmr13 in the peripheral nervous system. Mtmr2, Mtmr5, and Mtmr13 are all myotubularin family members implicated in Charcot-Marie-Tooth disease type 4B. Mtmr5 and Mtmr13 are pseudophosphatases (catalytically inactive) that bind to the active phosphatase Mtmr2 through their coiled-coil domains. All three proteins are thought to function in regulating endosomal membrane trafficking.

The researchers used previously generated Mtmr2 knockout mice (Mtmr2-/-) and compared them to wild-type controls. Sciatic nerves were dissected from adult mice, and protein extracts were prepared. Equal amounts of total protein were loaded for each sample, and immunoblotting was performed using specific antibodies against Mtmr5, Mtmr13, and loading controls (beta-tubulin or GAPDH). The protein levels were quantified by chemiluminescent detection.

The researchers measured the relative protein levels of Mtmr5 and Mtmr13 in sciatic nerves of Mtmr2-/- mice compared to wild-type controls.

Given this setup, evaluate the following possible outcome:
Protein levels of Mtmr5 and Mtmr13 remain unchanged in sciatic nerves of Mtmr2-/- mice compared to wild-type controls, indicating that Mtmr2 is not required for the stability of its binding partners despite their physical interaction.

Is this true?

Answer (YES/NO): NO